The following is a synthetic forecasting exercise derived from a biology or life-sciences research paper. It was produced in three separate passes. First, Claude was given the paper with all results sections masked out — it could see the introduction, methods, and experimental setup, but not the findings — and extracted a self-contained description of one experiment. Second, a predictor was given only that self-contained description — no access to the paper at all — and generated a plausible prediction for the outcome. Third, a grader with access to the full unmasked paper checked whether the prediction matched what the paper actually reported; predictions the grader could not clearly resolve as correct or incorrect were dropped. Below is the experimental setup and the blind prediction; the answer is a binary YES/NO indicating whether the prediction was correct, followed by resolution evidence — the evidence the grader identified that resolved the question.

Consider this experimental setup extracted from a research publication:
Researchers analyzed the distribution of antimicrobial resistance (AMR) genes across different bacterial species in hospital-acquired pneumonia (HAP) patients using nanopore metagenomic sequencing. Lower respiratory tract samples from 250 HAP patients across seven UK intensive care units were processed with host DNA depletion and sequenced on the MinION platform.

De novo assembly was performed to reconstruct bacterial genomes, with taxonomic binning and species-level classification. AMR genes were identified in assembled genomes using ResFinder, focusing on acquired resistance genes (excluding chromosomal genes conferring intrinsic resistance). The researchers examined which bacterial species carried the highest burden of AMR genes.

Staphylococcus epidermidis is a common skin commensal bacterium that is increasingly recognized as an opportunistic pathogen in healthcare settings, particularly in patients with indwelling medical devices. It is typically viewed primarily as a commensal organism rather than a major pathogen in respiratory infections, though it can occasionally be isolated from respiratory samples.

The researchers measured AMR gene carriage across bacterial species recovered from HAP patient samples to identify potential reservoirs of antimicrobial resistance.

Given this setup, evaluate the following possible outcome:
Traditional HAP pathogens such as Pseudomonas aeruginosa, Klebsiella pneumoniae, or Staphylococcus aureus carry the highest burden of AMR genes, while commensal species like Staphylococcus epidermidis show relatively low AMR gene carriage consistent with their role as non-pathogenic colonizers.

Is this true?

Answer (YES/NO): NO